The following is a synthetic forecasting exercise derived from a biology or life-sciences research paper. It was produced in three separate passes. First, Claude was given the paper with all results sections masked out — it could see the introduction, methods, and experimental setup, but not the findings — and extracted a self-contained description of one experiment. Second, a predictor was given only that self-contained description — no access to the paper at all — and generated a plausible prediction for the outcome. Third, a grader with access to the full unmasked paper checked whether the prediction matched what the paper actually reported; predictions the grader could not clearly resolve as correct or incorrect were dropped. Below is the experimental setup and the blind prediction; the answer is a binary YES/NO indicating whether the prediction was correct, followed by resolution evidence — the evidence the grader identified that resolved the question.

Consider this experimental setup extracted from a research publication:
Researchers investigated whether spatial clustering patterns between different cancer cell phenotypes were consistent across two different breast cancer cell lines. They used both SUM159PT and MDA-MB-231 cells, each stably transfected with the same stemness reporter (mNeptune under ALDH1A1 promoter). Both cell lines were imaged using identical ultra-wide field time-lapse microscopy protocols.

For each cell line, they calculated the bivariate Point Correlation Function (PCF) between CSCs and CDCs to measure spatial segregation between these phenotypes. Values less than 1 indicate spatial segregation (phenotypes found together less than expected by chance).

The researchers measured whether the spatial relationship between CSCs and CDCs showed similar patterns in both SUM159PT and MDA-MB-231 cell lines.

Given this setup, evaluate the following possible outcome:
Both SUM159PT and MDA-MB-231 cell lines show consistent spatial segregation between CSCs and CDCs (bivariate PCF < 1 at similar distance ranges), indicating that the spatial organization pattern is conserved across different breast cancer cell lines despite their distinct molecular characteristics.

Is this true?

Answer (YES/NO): YES